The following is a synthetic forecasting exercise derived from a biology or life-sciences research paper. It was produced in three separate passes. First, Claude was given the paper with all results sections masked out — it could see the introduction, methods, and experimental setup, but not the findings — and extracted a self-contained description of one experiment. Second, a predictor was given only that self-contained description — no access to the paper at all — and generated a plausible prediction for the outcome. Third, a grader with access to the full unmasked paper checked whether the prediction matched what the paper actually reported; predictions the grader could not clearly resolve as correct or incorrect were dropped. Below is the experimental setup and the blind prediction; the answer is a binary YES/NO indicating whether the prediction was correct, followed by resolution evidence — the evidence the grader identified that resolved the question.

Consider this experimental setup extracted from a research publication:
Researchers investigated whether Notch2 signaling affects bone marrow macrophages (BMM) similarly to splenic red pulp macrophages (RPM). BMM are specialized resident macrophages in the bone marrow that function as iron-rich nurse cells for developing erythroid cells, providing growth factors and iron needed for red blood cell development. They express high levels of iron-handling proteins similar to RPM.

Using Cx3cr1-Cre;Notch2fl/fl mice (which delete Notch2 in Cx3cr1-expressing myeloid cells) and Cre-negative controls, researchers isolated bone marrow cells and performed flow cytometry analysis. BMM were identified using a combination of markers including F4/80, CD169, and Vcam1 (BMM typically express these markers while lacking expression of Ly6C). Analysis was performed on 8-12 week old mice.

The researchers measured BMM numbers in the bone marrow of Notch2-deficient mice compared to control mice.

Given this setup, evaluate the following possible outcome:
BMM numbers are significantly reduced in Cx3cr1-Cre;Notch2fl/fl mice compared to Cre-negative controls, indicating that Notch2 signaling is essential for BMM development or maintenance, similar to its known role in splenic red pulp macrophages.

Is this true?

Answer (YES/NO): YES